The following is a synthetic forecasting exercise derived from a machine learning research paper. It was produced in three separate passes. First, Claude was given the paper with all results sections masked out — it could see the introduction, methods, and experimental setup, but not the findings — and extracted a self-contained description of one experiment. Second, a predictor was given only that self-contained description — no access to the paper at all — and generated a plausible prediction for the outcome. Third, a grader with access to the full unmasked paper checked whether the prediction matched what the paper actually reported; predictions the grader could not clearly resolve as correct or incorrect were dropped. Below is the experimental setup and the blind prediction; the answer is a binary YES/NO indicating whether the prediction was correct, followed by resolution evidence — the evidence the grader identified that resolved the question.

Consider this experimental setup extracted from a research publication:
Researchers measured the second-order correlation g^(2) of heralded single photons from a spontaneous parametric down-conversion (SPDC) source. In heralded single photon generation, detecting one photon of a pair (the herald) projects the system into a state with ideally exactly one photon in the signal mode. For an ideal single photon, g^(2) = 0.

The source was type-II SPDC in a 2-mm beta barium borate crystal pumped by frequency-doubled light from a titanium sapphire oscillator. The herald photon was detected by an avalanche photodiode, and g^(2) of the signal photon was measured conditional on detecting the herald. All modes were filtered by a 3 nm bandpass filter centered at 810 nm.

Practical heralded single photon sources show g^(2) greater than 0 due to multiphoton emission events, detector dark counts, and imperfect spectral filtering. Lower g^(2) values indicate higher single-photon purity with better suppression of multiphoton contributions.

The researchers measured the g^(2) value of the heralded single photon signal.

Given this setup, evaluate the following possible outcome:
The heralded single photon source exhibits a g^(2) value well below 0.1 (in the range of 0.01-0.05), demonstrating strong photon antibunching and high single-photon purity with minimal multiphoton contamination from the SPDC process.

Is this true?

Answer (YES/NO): YES